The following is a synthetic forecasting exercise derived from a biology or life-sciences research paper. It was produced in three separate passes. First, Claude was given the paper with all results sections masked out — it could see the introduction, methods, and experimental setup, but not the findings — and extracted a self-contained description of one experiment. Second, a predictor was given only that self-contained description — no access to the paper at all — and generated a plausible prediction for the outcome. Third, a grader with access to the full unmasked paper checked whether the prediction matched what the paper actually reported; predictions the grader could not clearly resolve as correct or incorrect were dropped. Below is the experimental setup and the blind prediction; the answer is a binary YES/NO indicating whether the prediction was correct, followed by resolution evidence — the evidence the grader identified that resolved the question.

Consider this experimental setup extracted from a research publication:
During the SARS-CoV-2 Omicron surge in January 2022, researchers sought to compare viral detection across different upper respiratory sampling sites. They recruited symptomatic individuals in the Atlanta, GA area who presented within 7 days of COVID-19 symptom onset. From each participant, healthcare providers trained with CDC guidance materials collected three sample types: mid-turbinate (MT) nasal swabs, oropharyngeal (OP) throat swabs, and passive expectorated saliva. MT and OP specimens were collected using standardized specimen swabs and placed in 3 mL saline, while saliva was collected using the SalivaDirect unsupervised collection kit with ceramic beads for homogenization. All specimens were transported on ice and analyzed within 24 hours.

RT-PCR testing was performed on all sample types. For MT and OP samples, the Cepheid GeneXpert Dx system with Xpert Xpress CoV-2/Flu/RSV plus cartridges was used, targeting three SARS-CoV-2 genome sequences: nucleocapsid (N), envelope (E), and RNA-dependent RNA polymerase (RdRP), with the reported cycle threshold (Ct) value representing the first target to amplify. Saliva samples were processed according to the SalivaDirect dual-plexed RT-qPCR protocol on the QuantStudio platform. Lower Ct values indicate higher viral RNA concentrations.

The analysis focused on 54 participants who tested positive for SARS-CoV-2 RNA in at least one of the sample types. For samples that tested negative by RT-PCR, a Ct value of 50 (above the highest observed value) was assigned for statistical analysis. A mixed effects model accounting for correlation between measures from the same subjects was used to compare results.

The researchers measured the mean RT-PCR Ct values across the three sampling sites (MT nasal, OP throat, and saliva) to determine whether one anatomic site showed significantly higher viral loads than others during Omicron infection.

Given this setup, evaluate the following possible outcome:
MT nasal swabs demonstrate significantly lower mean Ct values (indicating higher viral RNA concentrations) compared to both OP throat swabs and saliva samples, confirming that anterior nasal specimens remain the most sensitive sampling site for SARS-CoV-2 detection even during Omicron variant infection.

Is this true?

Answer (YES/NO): NO